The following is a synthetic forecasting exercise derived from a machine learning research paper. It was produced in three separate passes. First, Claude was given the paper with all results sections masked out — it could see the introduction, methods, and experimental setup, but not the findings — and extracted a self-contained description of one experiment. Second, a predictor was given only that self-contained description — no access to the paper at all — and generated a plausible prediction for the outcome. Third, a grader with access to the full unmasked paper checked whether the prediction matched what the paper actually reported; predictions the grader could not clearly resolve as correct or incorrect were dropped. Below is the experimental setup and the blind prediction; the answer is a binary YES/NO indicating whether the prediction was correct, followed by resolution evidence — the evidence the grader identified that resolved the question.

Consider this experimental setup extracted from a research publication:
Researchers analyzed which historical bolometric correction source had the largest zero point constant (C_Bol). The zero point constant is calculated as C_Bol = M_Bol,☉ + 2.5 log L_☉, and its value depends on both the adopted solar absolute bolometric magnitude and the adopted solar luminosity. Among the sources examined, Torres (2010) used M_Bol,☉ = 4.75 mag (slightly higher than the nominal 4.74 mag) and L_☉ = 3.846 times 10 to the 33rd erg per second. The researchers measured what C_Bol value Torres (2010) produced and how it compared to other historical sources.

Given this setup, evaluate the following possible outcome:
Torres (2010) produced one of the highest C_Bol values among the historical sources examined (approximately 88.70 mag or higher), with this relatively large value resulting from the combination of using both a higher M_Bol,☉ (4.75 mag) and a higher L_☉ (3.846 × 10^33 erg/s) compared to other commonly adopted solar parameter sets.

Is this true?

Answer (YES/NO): YES